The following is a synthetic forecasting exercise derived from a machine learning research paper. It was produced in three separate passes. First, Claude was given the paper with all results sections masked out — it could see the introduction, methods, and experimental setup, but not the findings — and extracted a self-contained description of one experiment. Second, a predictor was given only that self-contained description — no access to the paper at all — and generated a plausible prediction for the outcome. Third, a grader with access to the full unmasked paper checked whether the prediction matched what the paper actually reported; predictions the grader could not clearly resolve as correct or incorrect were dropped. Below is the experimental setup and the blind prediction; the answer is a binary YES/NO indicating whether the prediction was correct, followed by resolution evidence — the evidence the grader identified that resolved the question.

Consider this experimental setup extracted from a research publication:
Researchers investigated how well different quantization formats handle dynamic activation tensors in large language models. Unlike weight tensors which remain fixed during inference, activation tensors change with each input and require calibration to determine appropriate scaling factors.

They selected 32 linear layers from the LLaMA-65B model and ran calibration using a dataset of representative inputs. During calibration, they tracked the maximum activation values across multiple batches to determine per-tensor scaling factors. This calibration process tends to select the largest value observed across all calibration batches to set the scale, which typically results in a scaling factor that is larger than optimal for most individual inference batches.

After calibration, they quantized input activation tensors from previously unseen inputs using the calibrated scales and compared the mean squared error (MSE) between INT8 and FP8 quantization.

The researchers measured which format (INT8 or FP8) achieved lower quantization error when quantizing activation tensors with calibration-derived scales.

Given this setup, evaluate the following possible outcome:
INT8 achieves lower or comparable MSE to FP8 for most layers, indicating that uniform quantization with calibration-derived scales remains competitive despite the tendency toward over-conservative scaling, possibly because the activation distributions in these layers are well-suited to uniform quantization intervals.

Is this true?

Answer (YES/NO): NO